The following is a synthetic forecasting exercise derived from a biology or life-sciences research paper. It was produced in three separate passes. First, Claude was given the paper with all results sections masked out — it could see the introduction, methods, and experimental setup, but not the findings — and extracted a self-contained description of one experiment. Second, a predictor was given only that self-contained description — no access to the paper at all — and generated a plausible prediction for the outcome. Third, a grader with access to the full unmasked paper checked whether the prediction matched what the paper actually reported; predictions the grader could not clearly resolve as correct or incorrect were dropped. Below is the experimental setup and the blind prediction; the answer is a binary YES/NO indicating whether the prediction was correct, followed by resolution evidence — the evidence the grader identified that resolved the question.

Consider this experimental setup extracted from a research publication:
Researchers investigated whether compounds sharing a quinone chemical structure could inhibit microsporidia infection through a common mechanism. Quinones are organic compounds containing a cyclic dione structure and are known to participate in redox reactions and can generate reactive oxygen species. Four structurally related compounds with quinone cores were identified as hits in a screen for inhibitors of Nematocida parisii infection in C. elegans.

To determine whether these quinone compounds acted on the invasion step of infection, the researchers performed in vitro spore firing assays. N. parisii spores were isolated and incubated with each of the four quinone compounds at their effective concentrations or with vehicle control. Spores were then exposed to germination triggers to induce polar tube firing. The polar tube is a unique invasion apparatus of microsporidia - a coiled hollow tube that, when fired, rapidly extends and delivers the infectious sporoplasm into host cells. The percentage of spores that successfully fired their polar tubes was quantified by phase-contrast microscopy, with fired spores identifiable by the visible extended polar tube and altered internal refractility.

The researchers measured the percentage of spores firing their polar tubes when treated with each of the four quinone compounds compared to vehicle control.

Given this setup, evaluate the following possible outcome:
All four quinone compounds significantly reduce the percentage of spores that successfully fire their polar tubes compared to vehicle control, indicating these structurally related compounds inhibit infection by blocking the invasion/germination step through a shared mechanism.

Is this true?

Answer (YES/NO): YES